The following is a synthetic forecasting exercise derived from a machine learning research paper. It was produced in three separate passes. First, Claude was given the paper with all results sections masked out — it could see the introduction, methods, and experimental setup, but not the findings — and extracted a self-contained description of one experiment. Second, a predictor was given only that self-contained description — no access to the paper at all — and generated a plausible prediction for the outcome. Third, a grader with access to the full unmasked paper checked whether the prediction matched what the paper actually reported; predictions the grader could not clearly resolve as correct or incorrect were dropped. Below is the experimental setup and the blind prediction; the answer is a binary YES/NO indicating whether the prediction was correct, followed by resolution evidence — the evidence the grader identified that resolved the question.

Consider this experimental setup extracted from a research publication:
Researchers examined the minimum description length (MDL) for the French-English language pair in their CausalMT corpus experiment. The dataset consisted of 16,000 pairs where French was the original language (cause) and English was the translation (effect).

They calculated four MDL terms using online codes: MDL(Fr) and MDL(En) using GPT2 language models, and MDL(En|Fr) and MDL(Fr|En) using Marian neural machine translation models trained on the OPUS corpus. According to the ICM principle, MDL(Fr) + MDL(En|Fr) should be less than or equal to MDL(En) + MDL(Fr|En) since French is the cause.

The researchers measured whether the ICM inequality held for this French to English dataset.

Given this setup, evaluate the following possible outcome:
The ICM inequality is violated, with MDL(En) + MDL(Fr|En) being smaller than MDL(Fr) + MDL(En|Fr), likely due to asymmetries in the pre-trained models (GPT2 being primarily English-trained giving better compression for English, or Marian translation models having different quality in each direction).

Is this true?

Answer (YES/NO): NO